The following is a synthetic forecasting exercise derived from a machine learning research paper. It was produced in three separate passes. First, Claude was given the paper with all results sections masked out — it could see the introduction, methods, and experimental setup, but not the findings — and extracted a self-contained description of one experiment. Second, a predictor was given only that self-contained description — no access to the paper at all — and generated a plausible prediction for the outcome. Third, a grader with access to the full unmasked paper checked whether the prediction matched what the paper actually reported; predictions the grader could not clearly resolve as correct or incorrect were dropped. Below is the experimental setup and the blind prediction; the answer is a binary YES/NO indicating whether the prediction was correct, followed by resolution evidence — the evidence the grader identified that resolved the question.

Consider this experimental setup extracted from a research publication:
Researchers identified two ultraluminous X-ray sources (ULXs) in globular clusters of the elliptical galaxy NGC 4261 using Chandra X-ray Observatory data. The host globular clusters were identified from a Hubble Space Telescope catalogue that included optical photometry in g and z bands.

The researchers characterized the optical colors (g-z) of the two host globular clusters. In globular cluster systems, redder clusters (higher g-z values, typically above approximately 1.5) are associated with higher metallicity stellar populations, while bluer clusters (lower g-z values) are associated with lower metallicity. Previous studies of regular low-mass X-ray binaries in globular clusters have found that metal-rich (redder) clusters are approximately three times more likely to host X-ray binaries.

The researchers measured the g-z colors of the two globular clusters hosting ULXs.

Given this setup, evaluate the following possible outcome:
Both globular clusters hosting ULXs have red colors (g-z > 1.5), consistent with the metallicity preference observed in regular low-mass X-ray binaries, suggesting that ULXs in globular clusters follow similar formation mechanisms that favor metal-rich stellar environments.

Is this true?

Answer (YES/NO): NO